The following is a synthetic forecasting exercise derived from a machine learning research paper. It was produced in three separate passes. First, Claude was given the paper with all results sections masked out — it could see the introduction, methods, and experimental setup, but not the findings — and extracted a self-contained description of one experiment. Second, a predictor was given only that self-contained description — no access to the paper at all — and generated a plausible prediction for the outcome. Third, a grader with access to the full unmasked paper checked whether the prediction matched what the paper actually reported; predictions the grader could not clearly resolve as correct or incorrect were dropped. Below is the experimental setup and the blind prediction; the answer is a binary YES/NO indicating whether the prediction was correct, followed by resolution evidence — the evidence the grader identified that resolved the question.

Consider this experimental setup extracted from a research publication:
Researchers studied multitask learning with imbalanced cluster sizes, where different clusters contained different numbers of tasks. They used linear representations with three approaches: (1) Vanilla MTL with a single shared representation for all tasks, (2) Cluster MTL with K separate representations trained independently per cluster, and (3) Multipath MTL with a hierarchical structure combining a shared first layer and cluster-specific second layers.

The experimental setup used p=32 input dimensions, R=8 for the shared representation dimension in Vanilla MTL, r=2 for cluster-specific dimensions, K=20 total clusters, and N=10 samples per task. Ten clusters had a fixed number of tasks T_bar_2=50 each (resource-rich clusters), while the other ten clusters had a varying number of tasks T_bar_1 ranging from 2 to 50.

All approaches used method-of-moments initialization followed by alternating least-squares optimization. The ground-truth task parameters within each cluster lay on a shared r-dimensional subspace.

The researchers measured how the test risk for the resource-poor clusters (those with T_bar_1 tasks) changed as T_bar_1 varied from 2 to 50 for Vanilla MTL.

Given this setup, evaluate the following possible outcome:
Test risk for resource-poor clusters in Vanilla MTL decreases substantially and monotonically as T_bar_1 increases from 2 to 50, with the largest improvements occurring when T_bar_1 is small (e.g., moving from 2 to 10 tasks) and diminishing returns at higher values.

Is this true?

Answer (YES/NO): NO